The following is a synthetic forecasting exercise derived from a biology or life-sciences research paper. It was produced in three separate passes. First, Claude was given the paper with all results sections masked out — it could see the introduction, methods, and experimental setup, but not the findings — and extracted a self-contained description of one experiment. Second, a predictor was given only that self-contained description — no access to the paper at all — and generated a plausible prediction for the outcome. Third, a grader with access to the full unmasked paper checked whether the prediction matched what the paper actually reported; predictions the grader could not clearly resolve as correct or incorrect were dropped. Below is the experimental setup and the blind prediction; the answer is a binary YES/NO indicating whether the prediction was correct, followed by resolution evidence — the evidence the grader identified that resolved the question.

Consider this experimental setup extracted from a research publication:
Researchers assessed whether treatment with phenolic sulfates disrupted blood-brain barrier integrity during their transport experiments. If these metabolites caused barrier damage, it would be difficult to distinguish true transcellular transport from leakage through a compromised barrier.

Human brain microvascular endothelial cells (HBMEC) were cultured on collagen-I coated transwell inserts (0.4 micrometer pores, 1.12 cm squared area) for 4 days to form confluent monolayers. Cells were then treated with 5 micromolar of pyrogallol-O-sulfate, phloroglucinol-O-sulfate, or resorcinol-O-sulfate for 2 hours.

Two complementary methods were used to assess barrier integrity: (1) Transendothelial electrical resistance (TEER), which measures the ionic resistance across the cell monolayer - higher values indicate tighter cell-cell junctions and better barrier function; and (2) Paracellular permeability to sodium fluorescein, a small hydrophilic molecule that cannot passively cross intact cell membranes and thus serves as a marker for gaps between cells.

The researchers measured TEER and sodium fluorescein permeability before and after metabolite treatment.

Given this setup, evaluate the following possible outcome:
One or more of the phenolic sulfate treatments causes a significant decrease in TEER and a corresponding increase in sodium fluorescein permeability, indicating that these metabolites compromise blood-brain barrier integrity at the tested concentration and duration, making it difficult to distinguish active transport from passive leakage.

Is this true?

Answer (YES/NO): NO